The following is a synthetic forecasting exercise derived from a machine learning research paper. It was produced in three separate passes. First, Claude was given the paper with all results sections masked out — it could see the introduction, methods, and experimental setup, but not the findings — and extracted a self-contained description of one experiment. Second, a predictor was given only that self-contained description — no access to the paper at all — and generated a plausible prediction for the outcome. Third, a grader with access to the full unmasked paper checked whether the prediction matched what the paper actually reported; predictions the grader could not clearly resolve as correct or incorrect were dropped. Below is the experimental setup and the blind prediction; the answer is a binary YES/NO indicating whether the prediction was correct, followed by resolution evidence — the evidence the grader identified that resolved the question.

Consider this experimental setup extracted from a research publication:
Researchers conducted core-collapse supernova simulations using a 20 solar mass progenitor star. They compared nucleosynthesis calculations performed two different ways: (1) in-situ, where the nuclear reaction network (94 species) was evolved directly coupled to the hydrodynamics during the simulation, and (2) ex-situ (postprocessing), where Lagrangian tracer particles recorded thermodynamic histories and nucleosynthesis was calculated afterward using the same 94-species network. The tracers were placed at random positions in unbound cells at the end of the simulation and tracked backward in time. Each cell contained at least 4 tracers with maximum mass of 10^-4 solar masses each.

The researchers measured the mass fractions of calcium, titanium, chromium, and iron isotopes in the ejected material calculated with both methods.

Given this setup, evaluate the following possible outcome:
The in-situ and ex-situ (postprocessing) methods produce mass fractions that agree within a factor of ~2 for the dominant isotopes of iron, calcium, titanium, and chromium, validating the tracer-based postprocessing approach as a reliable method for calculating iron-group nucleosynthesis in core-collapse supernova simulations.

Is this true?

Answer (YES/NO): NO